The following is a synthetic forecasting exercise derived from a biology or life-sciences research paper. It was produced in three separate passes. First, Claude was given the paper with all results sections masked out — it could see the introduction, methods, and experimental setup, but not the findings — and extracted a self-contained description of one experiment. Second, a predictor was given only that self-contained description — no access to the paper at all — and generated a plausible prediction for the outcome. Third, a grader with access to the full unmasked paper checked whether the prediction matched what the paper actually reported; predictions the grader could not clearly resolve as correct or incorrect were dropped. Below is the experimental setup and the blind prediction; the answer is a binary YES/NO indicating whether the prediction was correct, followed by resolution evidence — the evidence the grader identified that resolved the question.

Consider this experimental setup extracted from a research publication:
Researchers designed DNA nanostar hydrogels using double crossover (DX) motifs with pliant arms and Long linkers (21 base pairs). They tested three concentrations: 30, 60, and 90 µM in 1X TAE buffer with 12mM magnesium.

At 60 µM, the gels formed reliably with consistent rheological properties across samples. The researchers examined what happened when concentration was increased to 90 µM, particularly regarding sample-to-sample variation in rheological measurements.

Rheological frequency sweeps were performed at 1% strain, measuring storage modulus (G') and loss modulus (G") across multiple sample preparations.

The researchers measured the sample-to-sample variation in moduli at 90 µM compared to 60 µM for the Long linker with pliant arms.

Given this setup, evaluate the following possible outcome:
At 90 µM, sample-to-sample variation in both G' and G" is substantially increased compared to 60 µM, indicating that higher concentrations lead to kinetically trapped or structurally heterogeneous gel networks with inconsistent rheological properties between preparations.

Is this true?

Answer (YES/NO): YES